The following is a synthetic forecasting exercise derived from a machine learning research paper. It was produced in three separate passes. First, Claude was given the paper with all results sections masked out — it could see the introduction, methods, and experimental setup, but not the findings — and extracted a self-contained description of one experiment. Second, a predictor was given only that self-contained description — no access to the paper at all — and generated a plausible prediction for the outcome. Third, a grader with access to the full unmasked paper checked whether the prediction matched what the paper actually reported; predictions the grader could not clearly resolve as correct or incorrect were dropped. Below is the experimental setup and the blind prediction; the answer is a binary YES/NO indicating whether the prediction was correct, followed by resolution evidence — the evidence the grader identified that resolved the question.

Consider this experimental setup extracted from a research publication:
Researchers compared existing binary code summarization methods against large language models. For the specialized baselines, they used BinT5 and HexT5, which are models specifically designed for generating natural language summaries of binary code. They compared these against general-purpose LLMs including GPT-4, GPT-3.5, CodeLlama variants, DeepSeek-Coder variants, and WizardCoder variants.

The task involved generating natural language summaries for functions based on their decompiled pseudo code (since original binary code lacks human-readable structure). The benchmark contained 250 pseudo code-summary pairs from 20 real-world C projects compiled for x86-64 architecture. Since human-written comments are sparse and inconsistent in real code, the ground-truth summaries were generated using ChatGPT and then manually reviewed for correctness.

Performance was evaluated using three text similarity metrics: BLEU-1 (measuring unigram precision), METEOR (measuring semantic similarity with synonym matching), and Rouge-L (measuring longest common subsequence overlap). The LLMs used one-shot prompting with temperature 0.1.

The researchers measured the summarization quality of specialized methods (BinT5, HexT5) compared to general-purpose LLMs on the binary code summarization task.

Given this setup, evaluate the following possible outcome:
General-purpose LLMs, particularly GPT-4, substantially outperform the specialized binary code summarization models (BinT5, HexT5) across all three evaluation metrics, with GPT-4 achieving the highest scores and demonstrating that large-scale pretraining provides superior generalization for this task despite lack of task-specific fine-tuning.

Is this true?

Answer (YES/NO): NO